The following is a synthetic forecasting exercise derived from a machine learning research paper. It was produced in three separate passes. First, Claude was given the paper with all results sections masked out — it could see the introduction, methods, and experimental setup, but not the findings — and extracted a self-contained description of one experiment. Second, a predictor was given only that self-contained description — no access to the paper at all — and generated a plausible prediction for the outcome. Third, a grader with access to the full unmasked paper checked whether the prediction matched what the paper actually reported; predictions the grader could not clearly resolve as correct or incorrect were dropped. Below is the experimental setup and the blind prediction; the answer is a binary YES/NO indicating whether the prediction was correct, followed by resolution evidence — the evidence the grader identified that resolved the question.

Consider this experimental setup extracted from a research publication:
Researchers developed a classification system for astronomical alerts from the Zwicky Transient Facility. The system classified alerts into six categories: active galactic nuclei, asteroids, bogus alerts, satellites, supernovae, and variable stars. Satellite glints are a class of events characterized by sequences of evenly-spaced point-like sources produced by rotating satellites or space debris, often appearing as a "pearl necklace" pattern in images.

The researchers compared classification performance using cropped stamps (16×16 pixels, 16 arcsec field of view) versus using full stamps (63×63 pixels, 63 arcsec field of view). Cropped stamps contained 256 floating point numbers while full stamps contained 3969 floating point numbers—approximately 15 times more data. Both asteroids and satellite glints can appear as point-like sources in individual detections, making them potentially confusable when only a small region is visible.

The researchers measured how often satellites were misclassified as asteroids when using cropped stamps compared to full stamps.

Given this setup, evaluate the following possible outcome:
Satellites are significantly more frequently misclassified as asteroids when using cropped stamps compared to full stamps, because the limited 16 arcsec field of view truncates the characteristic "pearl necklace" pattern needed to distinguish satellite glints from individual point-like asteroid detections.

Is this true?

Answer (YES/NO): YES